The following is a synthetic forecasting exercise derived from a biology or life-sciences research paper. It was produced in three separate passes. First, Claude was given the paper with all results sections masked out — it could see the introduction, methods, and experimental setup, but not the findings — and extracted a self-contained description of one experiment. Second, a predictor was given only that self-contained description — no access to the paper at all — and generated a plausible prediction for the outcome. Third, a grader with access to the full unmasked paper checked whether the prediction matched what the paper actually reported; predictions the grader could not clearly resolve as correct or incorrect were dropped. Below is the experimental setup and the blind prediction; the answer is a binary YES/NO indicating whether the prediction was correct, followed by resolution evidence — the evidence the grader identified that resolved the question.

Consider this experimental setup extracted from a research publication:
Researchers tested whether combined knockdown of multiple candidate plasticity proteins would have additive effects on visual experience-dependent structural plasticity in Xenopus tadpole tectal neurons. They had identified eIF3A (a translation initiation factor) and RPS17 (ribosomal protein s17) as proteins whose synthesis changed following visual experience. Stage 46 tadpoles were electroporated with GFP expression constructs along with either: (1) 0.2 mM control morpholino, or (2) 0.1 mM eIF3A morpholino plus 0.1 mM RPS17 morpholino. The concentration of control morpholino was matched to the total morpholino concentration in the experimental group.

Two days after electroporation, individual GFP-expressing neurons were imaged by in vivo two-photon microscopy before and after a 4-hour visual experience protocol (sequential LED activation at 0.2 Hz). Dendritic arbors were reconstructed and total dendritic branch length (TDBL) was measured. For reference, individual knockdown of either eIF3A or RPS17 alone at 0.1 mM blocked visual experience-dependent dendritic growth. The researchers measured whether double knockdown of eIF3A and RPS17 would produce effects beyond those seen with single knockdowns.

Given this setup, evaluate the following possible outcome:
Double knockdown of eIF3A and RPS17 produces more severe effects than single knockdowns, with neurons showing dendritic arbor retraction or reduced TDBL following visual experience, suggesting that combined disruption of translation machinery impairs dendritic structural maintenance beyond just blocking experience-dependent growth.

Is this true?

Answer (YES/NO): NO